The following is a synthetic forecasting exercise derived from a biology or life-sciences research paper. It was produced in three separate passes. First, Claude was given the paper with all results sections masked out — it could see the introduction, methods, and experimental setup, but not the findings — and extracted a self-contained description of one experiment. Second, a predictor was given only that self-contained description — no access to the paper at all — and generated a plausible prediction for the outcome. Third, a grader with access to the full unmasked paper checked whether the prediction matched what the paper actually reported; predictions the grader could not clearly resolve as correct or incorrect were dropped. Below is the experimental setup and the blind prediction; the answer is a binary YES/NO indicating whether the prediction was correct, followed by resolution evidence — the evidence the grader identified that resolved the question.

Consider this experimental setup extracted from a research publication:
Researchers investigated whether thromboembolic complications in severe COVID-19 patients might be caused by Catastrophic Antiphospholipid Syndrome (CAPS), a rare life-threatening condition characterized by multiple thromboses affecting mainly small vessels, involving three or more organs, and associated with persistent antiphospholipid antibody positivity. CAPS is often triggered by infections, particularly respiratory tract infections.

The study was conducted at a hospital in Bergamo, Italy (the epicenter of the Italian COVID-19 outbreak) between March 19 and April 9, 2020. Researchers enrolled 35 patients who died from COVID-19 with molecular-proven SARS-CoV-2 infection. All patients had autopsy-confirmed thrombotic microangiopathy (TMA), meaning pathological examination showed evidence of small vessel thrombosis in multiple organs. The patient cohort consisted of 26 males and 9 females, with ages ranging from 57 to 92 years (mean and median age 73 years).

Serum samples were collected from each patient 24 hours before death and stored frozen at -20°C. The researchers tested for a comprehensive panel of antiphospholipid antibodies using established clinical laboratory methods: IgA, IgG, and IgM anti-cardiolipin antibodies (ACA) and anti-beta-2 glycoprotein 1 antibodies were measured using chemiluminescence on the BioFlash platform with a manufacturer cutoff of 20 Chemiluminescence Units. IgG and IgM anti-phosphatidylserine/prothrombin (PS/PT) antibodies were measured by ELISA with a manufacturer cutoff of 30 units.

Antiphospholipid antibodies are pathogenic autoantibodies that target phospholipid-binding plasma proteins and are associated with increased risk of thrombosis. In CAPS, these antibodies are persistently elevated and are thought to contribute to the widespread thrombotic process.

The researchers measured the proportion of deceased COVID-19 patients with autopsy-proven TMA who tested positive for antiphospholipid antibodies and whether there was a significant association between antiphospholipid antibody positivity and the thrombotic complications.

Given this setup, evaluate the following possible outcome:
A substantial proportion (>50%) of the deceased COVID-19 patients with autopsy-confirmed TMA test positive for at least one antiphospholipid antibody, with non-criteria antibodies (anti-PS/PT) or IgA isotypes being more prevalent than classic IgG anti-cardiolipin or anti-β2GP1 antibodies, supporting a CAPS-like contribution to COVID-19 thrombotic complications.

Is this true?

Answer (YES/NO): NO